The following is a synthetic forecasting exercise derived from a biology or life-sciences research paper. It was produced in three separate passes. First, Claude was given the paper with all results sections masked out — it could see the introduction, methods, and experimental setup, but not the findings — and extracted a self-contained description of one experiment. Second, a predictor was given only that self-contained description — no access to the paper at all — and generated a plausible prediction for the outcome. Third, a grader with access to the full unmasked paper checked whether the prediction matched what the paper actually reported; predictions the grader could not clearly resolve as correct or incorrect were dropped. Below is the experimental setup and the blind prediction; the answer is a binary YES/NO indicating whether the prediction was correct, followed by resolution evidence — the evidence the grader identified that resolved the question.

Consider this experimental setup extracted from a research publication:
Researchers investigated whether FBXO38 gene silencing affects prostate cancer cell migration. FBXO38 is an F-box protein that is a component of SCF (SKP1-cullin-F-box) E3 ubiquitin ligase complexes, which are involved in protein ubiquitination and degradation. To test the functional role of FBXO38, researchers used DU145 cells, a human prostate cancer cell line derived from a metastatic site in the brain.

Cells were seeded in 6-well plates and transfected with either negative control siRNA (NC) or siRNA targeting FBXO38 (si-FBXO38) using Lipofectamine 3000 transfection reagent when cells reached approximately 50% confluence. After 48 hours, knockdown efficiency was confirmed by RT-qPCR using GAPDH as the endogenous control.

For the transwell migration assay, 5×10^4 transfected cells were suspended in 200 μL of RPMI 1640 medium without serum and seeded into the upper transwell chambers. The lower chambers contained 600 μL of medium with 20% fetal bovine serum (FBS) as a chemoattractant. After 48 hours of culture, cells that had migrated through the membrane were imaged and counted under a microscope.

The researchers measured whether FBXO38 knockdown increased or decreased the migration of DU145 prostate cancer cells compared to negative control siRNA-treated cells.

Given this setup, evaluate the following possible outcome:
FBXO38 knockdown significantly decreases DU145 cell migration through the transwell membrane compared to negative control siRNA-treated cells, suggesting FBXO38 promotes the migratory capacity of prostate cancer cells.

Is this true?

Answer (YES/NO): YES